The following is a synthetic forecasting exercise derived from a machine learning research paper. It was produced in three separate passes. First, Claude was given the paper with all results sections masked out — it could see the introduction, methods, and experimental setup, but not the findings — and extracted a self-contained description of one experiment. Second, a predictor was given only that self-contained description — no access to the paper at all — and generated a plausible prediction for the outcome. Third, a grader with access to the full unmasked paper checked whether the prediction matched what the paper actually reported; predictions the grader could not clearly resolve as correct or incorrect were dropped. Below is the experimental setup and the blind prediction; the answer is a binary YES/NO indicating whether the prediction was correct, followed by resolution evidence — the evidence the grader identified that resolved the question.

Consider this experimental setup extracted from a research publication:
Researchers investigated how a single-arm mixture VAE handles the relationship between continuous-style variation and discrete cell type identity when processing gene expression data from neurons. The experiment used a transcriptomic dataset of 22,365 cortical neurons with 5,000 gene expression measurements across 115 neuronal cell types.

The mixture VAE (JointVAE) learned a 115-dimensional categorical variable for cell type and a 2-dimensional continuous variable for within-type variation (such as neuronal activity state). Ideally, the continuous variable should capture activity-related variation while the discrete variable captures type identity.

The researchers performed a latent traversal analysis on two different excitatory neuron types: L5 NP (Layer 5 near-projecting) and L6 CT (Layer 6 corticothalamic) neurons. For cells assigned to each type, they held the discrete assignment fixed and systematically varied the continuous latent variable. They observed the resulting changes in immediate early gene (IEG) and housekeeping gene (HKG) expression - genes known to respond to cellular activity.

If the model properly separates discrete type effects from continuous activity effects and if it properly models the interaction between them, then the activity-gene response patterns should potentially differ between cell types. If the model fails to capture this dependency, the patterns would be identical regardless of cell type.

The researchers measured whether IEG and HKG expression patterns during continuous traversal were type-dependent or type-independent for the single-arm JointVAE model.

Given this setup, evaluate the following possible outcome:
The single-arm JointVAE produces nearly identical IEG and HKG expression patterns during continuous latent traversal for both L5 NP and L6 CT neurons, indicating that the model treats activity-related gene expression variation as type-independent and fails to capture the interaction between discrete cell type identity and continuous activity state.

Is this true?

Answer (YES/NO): YES